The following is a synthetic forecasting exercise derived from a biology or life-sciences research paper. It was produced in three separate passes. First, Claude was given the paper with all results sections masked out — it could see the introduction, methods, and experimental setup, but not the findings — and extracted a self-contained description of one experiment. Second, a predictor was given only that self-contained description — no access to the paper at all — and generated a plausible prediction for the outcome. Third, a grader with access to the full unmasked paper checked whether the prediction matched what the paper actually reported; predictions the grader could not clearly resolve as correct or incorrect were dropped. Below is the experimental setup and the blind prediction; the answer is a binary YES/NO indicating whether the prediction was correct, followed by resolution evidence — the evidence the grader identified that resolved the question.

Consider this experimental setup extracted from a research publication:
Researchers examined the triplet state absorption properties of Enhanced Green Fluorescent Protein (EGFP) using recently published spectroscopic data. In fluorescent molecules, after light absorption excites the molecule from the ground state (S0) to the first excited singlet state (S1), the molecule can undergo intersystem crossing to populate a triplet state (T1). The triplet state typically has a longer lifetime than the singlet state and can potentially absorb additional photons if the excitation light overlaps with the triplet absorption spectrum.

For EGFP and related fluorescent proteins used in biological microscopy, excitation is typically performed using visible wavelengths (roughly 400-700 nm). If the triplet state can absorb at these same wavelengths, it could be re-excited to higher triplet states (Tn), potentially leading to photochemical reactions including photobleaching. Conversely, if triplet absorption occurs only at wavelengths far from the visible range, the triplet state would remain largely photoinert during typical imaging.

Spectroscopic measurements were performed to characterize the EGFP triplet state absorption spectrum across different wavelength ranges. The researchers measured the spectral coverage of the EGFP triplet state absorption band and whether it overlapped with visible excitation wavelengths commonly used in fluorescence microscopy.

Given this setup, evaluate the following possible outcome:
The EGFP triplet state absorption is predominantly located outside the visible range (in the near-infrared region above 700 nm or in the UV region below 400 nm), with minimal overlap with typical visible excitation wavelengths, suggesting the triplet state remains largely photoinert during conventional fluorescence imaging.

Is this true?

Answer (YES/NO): NO